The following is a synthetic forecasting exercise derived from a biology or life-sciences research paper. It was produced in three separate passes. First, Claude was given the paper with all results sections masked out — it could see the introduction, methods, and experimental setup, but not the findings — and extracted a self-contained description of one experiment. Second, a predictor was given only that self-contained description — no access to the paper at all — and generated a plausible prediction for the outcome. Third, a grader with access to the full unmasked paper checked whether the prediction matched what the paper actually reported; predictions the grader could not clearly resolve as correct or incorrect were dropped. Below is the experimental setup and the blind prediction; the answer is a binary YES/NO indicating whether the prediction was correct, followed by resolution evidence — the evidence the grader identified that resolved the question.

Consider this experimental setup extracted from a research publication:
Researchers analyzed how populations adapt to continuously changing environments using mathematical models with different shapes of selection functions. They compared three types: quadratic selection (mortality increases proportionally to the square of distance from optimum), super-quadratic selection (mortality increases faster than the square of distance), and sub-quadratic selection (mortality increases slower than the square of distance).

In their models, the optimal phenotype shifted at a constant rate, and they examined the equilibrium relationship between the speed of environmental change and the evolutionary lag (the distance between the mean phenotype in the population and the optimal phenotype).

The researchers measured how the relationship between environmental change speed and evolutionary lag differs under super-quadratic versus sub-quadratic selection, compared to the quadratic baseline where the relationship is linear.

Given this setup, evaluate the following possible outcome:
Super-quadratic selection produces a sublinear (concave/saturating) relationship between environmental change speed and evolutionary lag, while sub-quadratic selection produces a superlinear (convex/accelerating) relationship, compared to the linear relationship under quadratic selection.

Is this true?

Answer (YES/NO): YES